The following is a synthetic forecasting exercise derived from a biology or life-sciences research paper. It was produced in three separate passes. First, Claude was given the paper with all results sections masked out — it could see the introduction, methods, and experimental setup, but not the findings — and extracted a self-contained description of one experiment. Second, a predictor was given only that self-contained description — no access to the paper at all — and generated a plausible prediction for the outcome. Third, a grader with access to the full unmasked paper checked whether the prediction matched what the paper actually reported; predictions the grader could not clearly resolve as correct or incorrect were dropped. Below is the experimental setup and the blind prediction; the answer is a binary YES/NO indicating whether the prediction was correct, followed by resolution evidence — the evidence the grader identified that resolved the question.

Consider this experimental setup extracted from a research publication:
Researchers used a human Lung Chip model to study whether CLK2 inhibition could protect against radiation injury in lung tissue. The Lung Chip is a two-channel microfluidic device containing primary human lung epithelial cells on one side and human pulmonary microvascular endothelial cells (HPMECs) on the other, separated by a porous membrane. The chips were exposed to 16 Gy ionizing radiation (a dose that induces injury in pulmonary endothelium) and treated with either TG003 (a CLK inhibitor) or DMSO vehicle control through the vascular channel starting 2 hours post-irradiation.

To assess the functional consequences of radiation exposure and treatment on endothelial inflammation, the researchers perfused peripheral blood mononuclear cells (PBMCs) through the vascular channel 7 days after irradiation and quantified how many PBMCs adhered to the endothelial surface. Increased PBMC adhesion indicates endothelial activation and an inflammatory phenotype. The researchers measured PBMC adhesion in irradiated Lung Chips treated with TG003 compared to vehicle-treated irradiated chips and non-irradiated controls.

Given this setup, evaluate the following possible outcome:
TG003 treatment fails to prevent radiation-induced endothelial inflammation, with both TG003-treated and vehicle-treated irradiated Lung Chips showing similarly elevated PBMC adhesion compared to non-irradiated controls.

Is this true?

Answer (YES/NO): NO